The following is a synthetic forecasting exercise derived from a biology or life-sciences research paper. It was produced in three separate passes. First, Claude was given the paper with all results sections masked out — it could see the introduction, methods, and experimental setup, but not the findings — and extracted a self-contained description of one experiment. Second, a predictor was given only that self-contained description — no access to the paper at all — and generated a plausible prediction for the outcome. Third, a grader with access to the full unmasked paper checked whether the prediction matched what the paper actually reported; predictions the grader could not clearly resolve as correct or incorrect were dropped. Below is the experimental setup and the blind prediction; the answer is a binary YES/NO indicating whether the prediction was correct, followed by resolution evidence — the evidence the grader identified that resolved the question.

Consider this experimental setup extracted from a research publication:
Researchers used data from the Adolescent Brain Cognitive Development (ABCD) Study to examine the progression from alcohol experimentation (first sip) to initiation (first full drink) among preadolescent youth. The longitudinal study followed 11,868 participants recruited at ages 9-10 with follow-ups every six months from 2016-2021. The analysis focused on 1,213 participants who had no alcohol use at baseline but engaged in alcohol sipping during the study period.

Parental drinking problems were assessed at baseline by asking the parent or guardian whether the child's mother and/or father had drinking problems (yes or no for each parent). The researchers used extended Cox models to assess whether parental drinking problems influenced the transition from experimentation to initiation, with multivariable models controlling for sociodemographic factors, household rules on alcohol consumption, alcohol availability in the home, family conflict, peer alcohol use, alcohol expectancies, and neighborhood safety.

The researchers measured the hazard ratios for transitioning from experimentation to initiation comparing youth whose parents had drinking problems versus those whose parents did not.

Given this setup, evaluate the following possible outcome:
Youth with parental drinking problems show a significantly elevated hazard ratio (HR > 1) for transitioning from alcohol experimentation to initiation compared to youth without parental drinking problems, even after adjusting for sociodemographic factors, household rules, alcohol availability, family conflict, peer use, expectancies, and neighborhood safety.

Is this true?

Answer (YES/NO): NO